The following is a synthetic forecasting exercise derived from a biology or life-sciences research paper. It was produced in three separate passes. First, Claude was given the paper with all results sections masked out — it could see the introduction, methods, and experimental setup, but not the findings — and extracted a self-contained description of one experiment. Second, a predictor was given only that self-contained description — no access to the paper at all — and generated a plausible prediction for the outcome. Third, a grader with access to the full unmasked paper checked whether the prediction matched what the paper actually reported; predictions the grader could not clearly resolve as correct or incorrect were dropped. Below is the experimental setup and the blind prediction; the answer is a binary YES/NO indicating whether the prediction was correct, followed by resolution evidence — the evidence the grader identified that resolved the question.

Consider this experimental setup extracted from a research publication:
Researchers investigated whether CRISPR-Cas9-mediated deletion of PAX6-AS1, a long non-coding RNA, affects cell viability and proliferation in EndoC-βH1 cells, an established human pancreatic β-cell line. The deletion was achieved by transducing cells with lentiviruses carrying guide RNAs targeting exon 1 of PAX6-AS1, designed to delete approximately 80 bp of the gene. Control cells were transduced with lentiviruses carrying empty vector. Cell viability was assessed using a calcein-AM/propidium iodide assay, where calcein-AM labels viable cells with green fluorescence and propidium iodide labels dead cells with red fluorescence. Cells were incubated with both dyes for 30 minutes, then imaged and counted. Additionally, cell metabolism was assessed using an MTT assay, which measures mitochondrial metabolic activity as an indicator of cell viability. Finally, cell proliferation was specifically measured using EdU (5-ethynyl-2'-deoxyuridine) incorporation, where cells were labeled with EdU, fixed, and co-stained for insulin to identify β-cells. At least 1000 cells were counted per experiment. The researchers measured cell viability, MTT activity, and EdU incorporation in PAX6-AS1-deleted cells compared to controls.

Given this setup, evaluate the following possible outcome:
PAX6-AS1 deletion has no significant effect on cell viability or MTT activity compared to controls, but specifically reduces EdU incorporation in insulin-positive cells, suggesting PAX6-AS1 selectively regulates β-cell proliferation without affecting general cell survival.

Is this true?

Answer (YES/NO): NO